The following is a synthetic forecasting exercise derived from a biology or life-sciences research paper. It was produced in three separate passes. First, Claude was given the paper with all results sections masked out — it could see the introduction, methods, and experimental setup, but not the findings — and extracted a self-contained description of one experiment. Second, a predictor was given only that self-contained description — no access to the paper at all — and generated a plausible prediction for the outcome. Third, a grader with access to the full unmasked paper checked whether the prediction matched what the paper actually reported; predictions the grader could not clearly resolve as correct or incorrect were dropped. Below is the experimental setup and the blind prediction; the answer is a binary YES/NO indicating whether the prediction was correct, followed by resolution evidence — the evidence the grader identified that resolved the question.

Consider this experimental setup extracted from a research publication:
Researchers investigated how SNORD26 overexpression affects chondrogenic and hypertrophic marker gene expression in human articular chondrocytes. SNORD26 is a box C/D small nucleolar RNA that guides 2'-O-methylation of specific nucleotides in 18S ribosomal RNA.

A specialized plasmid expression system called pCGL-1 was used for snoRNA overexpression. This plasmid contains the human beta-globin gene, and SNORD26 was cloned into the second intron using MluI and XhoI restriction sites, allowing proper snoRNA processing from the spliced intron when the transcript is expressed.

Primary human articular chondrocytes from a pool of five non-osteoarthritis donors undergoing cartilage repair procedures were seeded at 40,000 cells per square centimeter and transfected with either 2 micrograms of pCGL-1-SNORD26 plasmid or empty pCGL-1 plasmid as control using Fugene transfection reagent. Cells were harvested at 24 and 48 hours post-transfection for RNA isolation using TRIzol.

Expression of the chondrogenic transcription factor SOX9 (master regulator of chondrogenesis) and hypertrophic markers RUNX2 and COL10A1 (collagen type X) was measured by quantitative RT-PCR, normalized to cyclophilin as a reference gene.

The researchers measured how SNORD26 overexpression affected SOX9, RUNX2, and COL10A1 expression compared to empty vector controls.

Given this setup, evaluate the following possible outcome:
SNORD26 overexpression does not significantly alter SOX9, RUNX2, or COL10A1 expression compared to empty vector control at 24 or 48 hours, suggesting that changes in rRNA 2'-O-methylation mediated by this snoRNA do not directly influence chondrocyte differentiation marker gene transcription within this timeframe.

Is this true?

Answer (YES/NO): NO